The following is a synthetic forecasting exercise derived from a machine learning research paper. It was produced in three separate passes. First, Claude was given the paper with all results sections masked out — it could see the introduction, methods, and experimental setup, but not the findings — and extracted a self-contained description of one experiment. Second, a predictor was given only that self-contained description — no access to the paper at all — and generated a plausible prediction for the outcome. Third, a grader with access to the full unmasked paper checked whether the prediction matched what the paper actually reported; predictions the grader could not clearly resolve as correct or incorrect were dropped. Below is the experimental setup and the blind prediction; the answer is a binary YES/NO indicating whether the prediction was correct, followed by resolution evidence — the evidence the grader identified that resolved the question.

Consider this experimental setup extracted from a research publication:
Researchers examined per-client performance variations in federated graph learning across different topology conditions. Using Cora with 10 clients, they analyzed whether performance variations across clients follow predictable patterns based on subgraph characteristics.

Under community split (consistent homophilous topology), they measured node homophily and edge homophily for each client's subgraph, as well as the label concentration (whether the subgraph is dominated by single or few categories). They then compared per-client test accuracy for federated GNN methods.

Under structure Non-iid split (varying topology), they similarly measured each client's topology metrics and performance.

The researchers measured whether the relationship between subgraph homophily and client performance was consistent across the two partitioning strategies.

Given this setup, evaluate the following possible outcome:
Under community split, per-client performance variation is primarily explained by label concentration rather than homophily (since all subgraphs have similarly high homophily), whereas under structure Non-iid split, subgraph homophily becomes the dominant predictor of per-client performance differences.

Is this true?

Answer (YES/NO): NO